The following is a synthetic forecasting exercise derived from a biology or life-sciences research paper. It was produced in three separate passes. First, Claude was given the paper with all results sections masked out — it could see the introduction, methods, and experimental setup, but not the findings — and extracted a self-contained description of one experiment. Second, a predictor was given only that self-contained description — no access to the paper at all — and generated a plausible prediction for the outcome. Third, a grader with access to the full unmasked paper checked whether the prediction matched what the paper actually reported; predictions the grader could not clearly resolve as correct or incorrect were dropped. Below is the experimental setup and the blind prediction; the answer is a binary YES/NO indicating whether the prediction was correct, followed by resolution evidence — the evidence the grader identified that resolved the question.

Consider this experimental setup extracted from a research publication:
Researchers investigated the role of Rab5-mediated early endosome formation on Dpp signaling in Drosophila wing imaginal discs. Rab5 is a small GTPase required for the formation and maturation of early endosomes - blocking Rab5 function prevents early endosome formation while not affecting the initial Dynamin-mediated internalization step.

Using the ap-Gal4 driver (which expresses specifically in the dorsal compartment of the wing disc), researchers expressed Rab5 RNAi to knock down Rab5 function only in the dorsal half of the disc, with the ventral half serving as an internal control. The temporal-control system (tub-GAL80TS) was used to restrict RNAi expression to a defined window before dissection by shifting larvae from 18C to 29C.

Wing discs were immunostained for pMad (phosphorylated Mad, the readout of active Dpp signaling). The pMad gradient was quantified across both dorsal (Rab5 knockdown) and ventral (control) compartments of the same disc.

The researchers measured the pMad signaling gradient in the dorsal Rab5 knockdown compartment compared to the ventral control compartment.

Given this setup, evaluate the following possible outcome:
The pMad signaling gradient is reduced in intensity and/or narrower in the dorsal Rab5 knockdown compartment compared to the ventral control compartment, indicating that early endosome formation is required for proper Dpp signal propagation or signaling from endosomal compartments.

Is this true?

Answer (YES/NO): NO